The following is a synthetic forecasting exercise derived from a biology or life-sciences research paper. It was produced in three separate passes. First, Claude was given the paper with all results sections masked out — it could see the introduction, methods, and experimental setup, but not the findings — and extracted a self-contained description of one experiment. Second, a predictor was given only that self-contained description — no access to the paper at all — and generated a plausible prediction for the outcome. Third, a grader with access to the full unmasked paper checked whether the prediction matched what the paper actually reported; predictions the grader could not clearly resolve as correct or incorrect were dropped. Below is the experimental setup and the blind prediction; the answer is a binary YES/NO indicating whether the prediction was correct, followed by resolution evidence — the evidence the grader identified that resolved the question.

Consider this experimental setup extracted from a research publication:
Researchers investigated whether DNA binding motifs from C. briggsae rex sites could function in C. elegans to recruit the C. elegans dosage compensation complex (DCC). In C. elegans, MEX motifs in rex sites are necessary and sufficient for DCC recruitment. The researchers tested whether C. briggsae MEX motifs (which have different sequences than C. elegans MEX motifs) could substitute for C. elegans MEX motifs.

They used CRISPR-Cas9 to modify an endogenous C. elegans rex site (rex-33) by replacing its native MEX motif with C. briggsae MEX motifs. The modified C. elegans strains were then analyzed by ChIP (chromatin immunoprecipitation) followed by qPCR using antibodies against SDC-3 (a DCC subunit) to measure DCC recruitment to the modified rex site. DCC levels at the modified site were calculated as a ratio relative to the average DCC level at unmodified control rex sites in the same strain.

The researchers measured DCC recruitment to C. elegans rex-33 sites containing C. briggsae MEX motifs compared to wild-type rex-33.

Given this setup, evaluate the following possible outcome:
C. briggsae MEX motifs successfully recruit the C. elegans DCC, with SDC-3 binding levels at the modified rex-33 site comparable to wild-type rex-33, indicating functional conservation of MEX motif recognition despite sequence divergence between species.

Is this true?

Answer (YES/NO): NO